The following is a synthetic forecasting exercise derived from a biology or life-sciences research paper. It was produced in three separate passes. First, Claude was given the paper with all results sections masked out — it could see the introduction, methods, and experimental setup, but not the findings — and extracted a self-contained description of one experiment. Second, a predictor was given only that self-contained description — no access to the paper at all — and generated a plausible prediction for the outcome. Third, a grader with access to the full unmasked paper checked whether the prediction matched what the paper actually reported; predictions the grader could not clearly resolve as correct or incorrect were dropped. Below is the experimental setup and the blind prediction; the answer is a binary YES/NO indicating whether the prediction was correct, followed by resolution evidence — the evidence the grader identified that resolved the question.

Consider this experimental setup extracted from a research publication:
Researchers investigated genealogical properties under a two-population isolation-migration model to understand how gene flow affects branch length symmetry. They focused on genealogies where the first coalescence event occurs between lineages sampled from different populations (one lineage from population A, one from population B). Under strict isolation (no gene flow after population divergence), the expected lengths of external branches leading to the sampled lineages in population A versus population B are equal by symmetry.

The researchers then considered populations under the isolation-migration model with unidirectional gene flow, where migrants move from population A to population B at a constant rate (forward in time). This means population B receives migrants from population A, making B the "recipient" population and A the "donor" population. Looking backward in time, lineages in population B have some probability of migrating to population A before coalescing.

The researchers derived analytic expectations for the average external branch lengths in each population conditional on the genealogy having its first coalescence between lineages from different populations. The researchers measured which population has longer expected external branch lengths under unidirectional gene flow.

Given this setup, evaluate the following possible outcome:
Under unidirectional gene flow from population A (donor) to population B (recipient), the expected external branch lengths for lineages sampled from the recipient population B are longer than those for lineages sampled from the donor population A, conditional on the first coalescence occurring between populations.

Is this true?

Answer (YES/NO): YES